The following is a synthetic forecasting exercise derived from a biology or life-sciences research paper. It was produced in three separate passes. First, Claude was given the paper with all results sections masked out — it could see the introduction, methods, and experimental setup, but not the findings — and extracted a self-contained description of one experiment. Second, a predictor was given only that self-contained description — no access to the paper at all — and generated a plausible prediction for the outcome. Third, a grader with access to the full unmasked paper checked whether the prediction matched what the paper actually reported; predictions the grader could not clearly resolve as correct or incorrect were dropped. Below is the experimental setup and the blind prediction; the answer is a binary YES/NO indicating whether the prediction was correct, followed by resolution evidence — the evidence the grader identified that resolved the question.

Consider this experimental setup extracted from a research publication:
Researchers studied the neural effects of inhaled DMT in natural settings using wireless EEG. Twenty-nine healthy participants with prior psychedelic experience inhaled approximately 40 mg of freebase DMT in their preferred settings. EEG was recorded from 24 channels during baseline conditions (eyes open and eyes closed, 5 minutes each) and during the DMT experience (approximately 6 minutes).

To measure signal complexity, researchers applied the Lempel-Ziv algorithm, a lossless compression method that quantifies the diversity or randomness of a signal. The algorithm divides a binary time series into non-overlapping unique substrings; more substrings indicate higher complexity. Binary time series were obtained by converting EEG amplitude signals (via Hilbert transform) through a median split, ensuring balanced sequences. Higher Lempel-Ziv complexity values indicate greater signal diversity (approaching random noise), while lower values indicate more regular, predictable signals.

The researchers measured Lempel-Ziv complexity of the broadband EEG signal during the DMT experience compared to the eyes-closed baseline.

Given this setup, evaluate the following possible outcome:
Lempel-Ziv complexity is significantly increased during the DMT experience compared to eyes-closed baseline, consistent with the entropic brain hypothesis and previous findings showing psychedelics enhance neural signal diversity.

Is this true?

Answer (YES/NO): YES